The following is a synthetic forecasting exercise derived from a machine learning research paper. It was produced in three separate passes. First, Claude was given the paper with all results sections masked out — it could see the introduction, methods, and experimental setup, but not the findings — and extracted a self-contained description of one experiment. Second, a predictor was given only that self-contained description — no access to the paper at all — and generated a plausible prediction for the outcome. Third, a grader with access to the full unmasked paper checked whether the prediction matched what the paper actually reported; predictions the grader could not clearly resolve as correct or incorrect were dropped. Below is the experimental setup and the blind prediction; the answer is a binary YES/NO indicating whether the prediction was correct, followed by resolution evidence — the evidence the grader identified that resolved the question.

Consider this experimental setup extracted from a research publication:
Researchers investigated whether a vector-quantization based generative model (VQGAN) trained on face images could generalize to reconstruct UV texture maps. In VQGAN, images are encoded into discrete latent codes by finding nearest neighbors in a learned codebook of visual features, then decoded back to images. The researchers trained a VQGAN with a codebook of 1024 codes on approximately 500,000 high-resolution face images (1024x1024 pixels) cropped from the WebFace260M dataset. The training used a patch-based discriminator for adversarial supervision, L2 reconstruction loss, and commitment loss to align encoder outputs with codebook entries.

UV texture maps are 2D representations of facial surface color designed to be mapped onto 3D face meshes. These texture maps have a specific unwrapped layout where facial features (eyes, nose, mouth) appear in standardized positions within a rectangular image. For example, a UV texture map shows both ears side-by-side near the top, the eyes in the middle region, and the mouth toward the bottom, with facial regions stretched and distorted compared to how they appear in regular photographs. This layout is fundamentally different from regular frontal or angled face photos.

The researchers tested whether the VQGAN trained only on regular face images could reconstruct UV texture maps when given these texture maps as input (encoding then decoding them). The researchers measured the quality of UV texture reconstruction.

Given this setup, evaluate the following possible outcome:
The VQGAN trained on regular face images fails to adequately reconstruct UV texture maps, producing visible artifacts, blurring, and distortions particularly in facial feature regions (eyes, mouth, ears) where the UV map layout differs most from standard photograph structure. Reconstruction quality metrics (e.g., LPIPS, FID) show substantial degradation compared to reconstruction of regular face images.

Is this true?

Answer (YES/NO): NO